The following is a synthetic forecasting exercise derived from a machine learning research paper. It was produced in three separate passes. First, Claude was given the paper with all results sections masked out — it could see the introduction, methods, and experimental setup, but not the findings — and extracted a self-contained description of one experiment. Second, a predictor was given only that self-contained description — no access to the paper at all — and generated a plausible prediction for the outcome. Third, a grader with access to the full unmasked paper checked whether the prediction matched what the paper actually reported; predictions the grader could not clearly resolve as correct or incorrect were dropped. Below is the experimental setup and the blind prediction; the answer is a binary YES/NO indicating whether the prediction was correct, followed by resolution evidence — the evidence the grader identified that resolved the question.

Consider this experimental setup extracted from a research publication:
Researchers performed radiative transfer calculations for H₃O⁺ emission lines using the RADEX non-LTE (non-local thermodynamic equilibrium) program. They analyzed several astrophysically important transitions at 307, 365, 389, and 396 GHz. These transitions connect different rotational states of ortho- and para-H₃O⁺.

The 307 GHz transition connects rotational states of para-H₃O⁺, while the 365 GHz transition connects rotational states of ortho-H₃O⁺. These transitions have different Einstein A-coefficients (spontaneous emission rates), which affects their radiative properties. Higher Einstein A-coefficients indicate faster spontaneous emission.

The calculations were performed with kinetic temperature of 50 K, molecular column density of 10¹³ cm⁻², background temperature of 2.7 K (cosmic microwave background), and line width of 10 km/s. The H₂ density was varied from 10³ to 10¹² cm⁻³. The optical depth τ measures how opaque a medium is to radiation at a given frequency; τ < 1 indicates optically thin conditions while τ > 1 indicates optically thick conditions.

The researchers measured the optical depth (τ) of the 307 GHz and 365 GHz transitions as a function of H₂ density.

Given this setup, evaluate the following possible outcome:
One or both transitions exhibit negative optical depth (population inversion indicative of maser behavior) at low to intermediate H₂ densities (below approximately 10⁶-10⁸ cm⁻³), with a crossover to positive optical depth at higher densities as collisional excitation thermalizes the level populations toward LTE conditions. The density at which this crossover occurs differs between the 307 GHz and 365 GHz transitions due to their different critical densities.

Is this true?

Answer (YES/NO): NO